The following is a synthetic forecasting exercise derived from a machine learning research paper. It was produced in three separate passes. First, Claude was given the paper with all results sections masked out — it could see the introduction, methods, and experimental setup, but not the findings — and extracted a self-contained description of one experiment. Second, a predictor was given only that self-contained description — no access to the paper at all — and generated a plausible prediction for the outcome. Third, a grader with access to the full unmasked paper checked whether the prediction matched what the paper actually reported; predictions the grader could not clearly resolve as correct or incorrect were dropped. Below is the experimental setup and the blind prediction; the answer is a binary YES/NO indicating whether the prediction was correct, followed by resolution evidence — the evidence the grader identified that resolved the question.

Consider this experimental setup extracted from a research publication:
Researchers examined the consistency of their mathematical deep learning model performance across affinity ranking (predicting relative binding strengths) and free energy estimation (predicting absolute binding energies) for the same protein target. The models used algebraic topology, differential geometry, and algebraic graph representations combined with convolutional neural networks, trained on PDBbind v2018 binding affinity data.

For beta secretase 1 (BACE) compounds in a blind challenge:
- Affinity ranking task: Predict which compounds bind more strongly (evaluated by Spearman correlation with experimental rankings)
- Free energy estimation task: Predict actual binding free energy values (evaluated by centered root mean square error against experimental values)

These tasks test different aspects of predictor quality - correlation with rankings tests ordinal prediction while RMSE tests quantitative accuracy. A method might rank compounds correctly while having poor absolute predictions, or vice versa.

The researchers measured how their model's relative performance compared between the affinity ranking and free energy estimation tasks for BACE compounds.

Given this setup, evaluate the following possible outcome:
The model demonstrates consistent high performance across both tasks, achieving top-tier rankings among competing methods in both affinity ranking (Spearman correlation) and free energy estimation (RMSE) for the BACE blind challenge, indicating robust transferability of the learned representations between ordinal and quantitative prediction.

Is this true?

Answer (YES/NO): NO